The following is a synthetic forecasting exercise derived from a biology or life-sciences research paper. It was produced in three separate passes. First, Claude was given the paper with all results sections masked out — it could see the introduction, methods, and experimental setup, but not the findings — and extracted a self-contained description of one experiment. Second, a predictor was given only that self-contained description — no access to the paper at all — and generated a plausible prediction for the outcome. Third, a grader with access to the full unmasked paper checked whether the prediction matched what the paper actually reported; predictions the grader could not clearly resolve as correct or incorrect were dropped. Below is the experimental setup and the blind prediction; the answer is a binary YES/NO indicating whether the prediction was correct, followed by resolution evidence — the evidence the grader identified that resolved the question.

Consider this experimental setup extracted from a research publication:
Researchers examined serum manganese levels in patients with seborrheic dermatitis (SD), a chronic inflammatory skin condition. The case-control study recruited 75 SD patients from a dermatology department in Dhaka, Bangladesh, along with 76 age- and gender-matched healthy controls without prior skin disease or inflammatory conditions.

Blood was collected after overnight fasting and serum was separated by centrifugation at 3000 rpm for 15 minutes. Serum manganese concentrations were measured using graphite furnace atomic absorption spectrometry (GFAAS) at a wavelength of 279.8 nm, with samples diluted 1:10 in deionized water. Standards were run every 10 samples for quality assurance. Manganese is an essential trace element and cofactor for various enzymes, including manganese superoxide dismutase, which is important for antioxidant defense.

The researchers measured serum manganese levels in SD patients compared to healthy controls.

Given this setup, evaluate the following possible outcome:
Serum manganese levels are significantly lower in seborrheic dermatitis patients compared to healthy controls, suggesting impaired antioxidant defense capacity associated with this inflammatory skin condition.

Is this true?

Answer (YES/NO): NO